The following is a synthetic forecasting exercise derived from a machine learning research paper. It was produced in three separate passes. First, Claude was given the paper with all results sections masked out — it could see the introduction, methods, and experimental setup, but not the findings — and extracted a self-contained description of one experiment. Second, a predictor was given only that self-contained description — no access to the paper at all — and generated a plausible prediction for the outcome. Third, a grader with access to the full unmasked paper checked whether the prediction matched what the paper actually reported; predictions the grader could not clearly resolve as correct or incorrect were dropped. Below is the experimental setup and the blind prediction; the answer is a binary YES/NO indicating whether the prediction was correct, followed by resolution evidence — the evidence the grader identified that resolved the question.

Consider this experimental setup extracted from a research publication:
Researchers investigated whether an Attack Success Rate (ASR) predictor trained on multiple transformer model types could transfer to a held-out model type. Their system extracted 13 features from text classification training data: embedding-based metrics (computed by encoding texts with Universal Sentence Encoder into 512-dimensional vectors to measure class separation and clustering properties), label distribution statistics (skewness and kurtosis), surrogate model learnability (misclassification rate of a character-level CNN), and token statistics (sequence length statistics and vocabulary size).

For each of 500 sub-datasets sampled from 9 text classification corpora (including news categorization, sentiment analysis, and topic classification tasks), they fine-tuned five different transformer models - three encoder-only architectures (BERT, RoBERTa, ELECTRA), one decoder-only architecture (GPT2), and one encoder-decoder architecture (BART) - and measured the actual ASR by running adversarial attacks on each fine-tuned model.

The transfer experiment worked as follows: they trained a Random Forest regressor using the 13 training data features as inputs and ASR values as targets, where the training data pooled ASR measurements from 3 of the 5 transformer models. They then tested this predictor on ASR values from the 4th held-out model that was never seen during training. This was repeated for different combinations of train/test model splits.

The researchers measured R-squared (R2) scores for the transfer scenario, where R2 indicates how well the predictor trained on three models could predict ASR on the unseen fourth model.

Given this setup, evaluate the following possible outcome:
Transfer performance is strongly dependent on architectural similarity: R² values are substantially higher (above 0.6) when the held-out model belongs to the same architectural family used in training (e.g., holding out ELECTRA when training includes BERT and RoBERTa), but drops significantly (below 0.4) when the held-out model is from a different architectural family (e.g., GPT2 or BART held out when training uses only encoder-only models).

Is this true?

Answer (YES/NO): NO